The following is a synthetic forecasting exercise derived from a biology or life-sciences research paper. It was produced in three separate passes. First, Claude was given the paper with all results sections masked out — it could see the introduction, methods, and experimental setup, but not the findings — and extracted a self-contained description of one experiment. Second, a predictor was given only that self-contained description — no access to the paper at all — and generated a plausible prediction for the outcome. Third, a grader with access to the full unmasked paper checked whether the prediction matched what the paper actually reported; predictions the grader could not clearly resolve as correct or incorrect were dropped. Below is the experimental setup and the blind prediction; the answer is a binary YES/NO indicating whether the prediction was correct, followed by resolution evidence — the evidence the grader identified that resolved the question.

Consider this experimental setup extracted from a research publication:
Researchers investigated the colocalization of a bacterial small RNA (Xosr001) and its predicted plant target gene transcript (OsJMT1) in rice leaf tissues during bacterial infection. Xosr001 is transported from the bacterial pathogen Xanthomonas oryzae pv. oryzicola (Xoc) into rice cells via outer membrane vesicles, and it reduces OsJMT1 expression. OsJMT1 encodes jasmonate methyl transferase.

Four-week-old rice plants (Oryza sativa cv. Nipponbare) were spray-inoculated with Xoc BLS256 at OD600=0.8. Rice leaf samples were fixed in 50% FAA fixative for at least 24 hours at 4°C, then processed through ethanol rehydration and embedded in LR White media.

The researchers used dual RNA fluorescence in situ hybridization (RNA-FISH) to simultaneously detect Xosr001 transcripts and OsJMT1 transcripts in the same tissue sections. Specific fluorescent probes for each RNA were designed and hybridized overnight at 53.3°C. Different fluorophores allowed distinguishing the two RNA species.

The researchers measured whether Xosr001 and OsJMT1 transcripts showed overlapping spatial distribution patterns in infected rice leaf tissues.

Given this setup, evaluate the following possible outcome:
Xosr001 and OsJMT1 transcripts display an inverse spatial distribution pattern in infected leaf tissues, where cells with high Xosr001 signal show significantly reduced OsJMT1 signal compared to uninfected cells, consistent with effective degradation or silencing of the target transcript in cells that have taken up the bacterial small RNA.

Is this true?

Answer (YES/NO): NO